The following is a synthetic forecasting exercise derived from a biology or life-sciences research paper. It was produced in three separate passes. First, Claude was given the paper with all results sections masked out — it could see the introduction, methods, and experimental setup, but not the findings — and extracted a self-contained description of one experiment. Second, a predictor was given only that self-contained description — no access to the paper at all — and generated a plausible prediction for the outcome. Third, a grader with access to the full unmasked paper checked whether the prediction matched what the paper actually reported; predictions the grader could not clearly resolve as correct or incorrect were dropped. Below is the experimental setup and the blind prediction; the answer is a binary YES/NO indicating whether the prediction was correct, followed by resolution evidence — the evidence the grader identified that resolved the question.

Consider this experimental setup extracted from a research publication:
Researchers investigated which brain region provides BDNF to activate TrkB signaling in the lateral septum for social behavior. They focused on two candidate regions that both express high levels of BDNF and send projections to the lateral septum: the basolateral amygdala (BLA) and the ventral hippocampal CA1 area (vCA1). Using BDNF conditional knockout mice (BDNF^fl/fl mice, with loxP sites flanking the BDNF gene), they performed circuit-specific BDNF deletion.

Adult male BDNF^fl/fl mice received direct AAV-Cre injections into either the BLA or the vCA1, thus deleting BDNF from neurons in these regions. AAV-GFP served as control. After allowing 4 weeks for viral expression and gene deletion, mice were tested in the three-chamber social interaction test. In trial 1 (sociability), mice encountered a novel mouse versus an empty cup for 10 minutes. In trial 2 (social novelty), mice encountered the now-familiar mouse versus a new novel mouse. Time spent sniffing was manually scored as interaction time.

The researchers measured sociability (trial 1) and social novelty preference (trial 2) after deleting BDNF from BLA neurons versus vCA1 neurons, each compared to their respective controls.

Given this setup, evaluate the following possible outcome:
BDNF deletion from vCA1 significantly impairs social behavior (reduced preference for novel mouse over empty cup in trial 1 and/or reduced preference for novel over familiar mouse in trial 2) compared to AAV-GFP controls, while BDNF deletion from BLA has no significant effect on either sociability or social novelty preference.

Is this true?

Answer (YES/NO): NO